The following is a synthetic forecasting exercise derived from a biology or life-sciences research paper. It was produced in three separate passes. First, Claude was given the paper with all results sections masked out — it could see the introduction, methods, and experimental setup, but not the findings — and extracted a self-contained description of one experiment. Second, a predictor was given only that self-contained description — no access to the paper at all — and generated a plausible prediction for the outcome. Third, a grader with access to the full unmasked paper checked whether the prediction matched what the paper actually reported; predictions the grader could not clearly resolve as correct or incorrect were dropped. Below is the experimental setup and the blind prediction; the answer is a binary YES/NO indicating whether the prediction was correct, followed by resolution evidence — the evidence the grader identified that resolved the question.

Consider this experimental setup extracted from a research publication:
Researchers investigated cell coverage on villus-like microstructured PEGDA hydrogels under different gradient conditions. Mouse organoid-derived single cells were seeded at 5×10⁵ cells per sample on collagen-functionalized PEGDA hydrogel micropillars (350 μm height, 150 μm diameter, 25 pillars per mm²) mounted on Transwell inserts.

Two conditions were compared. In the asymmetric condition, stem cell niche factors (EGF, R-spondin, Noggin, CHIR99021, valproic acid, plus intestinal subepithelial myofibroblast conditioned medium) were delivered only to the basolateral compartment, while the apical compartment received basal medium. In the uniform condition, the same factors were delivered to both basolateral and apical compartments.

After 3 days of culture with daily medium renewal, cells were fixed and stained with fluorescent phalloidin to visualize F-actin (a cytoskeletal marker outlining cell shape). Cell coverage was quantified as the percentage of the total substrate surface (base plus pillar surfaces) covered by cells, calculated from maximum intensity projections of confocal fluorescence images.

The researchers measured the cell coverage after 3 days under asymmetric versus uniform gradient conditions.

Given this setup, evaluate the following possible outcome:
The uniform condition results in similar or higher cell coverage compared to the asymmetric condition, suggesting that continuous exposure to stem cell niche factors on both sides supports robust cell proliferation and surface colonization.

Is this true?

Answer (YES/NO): YES